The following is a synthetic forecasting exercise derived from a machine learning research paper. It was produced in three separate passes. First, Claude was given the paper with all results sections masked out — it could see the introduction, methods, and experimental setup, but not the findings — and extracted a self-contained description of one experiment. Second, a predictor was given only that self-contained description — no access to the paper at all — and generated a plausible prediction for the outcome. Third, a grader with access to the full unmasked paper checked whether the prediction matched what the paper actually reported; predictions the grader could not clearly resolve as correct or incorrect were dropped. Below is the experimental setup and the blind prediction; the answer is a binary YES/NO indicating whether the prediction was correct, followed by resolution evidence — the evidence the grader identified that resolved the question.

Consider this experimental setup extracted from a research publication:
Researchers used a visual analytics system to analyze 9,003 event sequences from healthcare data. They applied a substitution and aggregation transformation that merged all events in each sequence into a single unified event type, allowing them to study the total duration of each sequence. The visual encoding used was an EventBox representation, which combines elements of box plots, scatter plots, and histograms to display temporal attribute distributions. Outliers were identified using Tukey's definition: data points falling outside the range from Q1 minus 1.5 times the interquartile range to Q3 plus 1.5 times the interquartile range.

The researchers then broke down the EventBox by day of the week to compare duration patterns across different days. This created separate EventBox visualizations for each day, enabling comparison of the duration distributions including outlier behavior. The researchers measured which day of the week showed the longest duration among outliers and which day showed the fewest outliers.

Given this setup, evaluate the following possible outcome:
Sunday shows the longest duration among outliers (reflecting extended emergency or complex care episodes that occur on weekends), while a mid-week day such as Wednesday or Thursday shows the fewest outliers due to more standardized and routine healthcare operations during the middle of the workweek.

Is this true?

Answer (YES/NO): NO